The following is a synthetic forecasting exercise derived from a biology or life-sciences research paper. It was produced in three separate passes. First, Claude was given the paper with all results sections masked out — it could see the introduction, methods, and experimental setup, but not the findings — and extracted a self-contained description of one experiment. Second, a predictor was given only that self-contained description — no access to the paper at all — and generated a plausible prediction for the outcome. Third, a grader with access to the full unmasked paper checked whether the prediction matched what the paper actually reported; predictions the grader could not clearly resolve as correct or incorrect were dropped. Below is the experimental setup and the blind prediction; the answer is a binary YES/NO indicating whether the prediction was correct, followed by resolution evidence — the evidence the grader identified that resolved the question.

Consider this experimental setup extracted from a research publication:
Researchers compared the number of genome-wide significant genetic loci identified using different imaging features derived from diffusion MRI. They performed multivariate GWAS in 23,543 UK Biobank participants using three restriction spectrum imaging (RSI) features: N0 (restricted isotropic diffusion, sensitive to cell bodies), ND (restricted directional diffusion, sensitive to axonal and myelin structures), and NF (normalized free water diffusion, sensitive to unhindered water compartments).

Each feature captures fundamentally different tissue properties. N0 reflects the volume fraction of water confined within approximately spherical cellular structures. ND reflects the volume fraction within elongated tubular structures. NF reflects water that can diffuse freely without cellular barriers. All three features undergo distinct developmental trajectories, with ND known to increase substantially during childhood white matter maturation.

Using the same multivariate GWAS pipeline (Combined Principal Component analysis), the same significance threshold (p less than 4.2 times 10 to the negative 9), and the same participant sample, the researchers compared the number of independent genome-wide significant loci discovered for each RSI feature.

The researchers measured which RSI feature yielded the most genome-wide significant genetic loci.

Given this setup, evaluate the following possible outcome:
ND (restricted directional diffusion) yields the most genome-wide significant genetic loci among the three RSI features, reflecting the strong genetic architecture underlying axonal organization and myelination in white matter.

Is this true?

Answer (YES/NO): NO